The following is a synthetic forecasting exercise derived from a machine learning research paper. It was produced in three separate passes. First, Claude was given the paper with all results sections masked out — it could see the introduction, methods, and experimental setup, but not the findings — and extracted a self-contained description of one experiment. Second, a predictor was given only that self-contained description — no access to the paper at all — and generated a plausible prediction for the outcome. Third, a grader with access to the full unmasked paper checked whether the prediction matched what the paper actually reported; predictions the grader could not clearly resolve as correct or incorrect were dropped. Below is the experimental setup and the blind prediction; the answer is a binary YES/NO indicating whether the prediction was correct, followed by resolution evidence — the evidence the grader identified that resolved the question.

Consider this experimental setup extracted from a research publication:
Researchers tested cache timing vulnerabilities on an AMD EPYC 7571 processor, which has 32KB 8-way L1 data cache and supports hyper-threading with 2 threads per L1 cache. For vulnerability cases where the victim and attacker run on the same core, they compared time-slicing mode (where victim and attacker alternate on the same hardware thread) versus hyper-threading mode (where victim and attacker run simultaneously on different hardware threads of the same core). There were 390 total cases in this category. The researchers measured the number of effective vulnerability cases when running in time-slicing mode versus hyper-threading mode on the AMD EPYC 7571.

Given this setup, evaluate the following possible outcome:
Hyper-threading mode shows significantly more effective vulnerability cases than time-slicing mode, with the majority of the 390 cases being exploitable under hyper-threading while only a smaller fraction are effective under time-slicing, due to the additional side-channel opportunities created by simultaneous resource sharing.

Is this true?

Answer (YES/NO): NO